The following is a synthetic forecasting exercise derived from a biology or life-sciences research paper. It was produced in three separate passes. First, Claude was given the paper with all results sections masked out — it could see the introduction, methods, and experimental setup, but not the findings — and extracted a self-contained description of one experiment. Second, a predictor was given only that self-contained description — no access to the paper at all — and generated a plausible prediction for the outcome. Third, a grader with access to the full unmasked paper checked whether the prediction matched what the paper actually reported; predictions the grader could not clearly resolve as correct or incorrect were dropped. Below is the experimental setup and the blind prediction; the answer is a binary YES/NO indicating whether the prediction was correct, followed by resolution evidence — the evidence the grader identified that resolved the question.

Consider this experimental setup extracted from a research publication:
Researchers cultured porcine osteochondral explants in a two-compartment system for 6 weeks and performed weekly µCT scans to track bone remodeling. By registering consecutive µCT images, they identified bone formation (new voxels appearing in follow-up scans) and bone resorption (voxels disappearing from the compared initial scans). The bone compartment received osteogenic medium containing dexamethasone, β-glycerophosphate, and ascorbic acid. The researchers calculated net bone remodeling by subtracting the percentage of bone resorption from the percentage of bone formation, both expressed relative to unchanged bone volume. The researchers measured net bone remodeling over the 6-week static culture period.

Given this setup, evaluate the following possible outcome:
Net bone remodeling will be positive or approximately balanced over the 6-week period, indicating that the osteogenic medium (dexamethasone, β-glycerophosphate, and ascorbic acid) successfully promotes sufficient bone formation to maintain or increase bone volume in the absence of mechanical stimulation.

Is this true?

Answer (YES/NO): YES